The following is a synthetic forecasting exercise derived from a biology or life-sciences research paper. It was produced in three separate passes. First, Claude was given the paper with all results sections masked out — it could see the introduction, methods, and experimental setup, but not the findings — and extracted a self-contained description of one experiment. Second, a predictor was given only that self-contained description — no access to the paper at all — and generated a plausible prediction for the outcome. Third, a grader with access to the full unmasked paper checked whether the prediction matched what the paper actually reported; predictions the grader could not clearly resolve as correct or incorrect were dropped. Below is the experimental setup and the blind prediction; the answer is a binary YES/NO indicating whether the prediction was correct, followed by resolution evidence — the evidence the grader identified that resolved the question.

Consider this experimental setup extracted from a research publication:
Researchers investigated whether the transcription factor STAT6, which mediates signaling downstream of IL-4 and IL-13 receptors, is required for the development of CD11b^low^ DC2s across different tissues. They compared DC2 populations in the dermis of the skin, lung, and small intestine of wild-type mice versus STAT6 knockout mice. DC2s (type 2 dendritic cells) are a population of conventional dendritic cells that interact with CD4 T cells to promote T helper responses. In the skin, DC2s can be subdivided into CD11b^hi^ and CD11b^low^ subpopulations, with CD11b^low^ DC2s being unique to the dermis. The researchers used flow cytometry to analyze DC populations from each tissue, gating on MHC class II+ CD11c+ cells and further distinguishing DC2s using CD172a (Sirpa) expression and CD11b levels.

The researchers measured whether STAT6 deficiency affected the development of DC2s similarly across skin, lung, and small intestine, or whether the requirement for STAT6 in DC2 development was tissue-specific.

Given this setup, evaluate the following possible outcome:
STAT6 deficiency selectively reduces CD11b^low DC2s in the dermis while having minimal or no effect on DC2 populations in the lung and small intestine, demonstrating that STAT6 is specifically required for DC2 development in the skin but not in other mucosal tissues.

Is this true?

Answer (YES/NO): YES